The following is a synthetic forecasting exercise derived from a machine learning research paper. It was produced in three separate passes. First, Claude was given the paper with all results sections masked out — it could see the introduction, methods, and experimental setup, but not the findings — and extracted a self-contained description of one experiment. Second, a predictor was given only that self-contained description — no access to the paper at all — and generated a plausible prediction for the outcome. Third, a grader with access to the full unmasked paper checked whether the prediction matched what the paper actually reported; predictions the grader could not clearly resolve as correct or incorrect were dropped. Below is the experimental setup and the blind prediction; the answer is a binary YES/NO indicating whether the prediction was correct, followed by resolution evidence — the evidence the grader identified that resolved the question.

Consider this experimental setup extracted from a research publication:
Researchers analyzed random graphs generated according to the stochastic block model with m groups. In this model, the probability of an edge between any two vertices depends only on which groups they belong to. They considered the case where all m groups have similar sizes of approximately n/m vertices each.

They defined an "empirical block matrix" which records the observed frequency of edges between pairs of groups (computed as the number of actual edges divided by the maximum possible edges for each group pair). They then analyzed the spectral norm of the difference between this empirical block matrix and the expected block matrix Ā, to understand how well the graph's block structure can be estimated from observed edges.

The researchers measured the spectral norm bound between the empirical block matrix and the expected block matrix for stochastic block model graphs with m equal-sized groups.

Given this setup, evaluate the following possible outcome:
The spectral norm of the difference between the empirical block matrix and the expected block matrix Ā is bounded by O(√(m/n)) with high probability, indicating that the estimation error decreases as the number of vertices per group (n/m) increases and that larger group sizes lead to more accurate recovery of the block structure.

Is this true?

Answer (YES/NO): NO